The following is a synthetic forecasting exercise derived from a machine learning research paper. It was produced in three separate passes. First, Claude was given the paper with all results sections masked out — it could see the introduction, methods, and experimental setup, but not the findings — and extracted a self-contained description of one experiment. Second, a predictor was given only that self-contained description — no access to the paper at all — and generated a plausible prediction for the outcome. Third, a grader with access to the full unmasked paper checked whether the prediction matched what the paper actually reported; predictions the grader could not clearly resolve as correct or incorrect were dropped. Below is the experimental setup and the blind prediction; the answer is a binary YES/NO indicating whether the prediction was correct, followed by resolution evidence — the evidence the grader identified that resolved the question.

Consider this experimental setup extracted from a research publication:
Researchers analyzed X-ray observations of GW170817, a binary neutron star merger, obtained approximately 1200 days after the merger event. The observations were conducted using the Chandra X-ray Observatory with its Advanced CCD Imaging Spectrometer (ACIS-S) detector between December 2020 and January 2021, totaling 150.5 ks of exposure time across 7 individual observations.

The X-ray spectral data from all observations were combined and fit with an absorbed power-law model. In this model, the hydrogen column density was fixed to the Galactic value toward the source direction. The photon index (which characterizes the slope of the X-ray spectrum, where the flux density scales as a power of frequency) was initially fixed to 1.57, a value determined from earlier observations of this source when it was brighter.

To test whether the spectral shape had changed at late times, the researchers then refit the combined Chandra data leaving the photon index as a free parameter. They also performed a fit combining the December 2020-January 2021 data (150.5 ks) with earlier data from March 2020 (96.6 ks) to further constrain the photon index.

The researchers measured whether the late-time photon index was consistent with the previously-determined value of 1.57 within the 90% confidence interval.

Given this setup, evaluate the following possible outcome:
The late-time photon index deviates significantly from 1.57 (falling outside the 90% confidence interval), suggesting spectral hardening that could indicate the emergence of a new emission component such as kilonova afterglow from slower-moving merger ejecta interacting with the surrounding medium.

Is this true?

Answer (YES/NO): NO